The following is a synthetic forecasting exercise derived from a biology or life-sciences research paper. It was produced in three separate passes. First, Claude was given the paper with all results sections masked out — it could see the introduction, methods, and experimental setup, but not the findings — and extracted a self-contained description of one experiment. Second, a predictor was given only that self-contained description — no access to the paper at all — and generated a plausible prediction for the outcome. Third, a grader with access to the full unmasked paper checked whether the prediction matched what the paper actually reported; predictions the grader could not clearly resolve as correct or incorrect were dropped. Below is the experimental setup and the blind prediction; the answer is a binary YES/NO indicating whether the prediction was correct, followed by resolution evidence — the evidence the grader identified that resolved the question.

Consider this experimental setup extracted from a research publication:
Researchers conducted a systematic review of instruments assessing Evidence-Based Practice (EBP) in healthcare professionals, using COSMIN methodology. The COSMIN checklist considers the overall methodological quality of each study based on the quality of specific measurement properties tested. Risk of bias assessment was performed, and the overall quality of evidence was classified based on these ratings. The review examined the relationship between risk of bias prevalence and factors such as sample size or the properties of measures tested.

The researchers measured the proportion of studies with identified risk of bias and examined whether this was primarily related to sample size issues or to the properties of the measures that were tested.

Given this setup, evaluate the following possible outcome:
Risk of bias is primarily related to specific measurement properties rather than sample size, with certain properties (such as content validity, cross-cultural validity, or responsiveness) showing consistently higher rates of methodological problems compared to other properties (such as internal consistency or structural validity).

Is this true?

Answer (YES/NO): YES